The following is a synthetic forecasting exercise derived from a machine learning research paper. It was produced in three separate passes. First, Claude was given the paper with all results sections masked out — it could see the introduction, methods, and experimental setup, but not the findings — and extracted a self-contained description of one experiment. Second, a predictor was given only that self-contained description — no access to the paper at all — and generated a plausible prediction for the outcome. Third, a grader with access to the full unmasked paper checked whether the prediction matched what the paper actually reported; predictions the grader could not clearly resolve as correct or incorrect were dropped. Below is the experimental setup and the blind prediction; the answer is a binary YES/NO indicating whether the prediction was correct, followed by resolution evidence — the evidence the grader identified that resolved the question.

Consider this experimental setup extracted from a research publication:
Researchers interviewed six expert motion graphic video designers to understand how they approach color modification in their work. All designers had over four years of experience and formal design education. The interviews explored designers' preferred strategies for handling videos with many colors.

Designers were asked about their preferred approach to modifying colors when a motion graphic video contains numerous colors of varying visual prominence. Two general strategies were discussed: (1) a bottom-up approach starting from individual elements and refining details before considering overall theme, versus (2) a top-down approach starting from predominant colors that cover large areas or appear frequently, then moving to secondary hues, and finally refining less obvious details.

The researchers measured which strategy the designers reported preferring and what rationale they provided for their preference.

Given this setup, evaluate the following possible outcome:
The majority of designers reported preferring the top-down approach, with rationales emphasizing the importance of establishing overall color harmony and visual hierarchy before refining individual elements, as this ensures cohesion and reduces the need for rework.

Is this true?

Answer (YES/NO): YES